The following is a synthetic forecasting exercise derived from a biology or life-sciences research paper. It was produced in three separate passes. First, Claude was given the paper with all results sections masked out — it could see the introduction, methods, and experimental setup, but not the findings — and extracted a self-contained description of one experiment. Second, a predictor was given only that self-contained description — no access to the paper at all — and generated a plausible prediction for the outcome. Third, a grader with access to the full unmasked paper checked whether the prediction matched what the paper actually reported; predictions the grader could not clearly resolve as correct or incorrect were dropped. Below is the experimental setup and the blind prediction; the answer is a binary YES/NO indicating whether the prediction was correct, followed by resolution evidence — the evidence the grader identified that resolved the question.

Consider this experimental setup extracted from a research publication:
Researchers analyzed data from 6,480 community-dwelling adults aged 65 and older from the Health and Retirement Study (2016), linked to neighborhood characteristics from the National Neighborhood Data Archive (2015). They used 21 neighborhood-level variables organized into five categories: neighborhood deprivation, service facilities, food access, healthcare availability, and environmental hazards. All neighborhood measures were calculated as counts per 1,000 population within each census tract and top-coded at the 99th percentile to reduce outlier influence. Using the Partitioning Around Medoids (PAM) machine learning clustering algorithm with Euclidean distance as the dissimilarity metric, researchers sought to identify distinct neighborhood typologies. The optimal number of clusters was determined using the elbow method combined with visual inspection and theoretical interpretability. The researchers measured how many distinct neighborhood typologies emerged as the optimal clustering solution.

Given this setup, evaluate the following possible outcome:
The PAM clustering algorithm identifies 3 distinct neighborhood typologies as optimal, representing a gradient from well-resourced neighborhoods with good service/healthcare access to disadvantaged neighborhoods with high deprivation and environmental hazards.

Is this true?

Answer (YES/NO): NO